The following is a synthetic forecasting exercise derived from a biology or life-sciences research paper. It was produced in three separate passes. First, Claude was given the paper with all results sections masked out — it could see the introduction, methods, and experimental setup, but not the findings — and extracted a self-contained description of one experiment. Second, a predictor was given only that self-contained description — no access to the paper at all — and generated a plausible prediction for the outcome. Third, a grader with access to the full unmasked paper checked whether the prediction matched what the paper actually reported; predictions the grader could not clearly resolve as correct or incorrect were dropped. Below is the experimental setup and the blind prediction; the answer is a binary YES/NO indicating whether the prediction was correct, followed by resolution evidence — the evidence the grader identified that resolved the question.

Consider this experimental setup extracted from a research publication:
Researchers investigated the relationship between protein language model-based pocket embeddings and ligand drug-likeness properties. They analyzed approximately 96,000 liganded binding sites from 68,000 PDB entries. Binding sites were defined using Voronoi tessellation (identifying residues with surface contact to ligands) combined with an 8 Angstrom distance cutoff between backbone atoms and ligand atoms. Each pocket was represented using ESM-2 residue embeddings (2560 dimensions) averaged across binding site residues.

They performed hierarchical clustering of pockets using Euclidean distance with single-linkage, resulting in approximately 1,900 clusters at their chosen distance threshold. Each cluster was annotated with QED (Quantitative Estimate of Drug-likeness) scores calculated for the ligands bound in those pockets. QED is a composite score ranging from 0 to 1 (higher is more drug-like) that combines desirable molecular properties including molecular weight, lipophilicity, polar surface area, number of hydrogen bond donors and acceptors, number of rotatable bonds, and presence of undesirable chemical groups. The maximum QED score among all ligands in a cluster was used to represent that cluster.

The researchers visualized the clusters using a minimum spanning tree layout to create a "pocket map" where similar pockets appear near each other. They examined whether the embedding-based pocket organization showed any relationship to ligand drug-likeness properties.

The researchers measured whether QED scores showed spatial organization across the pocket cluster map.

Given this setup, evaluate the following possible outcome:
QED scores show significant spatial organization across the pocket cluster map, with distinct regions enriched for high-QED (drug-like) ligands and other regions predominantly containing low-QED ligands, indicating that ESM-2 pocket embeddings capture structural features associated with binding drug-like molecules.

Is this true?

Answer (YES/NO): NO